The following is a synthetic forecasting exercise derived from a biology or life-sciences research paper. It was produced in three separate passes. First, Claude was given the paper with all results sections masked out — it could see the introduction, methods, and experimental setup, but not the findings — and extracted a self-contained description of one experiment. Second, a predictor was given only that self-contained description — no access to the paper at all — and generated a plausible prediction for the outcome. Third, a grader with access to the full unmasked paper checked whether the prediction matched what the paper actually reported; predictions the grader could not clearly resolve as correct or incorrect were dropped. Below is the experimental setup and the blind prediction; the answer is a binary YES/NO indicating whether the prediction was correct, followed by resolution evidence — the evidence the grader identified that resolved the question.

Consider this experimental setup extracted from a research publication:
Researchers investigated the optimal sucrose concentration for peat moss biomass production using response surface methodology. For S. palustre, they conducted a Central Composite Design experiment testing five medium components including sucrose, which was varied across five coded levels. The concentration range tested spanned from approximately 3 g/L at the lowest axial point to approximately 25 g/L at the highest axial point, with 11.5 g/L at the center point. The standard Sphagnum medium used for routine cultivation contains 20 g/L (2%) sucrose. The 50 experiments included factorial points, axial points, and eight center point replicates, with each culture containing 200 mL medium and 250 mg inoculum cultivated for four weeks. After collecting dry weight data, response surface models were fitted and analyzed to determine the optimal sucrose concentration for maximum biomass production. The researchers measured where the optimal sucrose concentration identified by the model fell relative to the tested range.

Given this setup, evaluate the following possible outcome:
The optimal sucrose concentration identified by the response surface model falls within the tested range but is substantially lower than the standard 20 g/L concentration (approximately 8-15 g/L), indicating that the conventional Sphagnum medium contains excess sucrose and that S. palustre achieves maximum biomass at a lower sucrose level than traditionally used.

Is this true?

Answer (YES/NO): NO